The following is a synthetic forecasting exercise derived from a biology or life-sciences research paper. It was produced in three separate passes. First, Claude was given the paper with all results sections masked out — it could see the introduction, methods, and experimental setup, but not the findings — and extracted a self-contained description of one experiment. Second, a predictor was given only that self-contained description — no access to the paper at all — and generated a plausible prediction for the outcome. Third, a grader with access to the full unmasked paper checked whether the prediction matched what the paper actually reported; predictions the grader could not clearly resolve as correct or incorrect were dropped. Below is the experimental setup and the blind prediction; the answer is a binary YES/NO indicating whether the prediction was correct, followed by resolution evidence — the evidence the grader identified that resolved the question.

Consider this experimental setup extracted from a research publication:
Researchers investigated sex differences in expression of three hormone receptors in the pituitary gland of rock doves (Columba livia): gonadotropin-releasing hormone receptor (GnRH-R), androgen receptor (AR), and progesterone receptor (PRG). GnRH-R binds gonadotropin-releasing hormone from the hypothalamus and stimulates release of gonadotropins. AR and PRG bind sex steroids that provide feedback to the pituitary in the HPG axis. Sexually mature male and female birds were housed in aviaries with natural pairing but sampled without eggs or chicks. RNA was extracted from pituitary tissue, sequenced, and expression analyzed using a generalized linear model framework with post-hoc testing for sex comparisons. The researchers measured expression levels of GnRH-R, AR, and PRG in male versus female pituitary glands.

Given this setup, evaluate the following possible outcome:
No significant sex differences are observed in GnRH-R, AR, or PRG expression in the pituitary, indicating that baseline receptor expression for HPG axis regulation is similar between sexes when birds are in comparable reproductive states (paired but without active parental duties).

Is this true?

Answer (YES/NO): NO